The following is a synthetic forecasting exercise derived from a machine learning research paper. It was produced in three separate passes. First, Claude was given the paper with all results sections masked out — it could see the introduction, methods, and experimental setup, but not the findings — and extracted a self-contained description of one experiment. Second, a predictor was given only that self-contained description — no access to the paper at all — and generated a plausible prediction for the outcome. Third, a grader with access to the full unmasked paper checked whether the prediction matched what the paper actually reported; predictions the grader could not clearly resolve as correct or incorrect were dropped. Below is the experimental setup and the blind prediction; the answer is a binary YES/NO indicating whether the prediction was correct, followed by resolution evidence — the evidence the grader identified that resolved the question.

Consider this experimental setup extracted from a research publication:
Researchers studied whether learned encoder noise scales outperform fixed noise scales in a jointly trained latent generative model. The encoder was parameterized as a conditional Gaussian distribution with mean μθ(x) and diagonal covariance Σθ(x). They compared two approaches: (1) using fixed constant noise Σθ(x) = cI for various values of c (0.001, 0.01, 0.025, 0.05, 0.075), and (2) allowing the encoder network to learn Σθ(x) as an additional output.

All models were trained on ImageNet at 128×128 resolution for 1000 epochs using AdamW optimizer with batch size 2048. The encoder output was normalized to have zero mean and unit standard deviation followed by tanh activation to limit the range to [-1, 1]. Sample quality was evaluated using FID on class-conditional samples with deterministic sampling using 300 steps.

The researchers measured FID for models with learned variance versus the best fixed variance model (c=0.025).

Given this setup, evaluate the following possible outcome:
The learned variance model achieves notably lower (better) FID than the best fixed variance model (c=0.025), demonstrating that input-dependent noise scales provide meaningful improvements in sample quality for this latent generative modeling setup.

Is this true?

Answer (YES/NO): NO